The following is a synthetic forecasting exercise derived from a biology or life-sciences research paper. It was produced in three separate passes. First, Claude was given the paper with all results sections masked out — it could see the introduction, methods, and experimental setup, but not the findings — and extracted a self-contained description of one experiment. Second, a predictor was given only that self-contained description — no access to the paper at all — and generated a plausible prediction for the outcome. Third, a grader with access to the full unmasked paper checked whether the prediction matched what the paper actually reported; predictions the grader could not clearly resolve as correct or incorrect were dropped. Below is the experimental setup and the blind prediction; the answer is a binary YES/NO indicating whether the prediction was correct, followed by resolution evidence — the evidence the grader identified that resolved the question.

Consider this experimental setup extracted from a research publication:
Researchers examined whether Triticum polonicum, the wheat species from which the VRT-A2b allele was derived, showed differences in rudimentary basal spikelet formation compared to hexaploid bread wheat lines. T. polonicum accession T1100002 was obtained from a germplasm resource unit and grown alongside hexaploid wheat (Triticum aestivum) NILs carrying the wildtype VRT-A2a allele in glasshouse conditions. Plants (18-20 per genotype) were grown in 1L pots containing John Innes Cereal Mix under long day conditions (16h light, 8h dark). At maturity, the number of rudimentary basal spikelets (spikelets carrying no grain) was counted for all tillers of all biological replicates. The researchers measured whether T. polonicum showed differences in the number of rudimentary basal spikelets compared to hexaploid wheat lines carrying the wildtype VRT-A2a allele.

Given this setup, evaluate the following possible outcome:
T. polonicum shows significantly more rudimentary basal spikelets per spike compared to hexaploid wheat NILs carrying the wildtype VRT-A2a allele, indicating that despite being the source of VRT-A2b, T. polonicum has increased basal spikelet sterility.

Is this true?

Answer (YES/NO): YES